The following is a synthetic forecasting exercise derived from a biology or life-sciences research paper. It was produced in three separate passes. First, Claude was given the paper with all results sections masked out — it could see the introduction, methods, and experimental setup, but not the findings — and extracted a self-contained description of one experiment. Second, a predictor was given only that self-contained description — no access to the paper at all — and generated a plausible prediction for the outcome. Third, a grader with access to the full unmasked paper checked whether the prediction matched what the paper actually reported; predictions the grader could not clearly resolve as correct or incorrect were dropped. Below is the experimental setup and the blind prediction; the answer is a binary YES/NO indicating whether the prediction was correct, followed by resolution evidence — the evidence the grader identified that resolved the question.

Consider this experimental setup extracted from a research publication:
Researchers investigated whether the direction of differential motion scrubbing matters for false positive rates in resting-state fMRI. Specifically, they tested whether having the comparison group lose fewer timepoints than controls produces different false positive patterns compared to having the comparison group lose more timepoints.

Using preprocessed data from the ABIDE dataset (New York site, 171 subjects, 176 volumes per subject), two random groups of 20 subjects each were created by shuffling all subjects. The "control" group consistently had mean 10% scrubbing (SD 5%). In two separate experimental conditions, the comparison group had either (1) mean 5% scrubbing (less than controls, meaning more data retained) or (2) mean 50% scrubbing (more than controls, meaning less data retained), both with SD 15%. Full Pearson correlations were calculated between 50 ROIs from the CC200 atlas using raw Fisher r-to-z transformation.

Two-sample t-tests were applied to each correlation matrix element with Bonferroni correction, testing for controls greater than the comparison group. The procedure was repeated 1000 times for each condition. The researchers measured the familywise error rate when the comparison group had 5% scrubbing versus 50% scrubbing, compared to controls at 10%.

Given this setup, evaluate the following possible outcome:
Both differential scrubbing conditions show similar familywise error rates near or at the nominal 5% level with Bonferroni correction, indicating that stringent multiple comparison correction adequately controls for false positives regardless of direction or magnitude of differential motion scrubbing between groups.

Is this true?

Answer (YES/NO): YES